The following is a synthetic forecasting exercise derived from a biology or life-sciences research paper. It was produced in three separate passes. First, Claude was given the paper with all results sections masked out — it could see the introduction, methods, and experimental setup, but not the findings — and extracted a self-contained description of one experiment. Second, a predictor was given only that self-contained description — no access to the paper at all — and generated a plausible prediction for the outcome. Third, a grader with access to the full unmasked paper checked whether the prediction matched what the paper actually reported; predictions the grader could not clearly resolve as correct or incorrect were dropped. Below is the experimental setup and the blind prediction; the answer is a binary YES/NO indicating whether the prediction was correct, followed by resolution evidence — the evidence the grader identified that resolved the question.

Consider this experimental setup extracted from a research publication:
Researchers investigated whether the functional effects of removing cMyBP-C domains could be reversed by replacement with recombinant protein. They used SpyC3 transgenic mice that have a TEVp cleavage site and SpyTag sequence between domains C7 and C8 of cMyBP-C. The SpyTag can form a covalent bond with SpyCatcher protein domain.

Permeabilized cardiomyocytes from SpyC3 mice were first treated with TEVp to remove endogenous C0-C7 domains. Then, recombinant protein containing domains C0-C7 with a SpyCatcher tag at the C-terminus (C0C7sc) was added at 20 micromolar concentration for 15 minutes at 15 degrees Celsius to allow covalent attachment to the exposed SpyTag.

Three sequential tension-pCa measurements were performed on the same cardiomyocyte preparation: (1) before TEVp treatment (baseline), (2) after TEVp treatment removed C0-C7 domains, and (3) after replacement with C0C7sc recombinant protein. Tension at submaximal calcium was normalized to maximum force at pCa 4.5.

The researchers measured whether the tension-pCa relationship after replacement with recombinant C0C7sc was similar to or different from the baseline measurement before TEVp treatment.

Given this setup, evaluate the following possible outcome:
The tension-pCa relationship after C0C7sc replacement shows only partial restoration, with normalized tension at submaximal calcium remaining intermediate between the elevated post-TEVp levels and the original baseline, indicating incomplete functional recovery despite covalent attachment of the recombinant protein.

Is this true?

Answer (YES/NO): NO